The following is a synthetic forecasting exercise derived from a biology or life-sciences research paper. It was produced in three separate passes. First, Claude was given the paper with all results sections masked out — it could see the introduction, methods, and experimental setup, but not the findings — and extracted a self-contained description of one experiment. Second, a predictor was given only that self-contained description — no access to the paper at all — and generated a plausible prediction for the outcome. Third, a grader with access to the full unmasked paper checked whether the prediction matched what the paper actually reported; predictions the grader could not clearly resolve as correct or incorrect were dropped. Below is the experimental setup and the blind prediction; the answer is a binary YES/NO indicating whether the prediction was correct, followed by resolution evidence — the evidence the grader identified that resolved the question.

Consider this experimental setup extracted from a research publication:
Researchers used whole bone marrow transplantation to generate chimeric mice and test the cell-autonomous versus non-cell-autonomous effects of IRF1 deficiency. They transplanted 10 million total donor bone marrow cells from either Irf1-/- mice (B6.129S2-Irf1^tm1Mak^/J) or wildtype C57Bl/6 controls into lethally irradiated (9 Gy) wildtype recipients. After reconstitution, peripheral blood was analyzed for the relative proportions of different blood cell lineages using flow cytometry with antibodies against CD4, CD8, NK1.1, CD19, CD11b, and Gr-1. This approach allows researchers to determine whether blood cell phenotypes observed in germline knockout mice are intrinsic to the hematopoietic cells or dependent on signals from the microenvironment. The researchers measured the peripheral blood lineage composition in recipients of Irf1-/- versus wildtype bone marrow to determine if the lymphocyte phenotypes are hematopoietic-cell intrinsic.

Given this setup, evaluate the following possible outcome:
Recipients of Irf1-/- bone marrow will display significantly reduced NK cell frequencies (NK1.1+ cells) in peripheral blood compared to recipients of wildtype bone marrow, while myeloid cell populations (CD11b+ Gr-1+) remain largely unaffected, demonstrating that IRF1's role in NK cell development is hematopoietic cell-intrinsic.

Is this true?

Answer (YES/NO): NO